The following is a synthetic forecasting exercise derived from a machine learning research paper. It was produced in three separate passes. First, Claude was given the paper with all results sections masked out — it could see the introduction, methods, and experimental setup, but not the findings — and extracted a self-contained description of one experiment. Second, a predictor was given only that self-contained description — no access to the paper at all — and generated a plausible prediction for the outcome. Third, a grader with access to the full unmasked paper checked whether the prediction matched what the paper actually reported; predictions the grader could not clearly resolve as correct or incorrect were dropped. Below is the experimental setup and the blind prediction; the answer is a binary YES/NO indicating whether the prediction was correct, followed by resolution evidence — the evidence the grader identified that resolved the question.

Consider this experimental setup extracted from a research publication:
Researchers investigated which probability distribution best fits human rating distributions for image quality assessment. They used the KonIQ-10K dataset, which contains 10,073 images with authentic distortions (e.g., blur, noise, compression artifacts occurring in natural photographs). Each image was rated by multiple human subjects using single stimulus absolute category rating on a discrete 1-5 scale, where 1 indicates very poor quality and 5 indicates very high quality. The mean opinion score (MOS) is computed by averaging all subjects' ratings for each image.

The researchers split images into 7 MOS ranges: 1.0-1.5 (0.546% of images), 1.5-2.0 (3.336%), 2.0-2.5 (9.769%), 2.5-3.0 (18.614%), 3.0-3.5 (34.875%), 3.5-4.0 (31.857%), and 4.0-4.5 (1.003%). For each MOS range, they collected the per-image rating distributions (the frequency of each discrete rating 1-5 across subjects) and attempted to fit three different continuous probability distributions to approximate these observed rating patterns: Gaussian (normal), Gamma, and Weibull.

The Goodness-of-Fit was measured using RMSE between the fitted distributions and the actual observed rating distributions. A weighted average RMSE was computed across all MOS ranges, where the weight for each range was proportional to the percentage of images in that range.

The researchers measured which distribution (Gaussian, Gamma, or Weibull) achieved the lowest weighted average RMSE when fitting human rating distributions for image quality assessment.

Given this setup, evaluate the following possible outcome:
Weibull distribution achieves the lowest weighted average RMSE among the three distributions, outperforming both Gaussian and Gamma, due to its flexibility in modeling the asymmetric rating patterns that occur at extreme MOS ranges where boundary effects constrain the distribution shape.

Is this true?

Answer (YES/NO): NO